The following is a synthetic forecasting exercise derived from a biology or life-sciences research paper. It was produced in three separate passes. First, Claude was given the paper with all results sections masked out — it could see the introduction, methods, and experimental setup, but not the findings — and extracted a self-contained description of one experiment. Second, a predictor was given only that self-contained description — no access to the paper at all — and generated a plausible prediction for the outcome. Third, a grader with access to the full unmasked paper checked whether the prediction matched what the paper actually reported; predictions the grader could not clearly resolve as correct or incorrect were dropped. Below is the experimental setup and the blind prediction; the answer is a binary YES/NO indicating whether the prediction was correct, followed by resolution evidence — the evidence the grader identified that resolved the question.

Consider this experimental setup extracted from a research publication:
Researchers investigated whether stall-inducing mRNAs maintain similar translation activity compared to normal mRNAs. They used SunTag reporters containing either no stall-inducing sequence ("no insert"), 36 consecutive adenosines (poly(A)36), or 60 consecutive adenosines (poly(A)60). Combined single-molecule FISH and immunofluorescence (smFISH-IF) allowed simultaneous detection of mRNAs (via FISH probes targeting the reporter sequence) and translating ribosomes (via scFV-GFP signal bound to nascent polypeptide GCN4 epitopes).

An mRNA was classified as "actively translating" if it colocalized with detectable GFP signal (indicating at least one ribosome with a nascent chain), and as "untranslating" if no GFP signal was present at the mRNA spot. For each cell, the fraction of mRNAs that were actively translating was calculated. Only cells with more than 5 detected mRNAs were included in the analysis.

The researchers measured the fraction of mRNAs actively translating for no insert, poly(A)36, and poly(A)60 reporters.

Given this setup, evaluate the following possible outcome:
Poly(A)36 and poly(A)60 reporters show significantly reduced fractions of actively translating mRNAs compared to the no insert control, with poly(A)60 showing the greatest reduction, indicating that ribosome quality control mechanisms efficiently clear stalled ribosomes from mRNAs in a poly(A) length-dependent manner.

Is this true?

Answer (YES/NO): NO